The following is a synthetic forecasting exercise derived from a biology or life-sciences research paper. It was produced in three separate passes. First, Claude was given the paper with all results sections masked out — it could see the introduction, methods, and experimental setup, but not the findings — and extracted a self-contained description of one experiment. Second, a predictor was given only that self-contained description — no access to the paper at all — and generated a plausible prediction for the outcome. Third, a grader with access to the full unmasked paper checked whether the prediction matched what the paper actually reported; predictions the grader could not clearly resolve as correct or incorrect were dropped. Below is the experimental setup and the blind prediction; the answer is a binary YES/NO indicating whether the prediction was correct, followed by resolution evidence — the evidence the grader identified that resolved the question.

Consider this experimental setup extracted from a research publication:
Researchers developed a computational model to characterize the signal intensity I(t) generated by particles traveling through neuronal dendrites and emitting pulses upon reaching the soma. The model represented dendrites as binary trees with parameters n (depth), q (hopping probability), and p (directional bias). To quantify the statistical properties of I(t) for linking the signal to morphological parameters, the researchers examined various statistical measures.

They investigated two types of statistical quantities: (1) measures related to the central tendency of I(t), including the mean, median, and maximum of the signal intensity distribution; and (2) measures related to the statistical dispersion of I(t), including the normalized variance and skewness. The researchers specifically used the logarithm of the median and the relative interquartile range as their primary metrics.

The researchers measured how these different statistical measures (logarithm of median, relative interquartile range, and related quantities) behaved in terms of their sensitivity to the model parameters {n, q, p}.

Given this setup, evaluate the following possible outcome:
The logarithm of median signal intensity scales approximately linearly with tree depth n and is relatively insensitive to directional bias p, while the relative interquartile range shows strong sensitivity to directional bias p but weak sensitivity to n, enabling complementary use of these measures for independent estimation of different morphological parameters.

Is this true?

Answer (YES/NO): NO